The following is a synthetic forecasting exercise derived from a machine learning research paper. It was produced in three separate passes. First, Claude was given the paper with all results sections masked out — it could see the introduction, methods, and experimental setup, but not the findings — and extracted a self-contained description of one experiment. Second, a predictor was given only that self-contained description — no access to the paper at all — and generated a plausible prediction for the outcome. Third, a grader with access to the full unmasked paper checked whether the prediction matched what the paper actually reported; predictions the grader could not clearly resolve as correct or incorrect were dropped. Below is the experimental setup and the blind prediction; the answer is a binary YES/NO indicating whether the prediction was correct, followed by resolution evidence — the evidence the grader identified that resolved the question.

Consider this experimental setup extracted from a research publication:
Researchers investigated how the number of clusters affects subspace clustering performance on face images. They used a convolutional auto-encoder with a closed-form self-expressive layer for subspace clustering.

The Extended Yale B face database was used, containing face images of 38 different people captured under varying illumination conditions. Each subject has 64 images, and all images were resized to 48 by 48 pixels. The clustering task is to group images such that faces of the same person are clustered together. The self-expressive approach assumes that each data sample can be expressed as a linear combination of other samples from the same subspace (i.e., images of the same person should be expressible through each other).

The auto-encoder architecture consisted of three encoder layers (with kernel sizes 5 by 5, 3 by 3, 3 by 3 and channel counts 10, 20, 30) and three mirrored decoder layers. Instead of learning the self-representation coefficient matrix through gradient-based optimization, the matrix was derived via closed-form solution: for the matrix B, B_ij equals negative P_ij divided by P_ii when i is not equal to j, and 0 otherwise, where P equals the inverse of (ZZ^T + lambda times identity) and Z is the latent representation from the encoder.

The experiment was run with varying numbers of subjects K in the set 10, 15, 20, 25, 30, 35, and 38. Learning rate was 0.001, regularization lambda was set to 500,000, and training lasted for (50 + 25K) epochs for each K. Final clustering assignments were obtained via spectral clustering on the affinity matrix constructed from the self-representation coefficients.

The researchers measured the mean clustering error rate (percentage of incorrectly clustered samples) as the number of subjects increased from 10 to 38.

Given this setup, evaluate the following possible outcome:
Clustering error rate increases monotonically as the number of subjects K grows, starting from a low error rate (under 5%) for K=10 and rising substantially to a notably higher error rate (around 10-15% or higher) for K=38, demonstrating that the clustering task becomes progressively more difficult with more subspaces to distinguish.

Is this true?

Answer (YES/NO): NO